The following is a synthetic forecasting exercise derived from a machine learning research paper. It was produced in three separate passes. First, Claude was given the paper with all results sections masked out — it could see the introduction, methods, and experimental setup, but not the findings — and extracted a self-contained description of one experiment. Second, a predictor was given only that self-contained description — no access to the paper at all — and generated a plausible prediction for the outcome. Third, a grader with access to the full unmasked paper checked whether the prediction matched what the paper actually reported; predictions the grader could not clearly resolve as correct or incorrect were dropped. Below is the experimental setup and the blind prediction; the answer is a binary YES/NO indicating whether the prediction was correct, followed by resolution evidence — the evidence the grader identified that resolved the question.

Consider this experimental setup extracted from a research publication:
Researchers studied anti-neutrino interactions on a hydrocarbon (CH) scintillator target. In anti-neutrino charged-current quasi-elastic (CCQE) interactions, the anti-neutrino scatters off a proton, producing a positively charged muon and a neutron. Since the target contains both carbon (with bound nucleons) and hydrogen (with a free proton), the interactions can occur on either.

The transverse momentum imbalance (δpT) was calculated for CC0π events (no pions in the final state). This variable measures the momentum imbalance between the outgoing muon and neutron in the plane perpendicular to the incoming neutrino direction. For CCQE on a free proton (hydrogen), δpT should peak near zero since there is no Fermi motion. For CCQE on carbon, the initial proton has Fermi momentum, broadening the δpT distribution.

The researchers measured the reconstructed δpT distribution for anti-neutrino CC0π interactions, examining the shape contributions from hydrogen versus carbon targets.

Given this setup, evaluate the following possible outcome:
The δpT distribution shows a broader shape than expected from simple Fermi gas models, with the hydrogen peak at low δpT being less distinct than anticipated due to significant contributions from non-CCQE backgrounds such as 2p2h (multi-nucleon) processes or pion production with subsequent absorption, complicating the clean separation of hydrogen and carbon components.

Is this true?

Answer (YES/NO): NO